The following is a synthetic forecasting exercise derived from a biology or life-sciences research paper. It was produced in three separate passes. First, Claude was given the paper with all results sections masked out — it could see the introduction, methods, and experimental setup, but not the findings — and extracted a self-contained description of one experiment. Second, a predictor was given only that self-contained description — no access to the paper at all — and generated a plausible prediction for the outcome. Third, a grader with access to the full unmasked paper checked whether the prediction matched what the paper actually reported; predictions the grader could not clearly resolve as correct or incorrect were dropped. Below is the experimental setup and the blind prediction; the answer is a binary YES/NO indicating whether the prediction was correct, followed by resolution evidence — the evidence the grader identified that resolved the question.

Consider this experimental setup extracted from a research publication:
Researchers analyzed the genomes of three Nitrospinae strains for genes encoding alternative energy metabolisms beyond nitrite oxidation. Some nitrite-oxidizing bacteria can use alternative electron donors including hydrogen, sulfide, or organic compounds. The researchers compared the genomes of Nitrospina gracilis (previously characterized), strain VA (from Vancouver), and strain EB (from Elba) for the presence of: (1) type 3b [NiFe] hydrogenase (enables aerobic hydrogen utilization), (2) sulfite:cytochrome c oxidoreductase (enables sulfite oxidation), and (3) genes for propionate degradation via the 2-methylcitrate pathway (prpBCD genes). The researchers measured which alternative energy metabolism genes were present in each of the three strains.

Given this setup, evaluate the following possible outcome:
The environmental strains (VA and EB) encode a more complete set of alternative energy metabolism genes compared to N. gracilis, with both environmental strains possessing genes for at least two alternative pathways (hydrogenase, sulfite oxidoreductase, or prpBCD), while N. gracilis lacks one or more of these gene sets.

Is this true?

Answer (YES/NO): NO